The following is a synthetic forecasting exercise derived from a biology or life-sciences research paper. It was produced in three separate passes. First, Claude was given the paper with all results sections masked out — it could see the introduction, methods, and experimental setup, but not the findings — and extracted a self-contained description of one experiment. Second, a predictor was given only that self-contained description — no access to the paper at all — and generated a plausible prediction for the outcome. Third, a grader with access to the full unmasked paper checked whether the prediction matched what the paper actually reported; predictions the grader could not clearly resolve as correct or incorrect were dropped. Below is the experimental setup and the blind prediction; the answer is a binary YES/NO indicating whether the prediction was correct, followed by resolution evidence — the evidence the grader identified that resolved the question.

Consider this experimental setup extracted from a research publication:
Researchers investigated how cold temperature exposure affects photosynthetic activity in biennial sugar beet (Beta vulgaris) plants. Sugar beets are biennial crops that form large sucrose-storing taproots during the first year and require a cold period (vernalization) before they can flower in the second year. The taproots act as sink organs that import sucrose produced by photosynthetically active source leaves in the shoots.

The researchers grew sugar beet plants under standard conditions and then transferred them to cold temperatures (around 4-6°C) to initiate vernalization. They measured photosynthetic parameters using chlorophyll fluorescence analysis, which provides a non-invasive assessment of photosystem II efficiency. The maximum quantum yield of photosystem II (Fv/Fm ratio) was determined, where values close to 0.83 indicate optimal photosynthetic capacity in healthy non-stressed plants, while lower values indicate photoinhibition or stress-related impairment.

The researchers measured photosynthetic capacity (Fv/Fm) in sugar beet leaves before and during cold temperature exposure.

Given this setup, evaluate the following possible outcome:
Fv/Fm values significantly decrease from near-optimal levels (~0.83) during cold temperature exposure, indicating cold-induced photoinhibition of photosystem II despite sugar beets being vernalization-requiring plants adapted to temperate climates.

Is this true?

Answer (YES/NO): NO